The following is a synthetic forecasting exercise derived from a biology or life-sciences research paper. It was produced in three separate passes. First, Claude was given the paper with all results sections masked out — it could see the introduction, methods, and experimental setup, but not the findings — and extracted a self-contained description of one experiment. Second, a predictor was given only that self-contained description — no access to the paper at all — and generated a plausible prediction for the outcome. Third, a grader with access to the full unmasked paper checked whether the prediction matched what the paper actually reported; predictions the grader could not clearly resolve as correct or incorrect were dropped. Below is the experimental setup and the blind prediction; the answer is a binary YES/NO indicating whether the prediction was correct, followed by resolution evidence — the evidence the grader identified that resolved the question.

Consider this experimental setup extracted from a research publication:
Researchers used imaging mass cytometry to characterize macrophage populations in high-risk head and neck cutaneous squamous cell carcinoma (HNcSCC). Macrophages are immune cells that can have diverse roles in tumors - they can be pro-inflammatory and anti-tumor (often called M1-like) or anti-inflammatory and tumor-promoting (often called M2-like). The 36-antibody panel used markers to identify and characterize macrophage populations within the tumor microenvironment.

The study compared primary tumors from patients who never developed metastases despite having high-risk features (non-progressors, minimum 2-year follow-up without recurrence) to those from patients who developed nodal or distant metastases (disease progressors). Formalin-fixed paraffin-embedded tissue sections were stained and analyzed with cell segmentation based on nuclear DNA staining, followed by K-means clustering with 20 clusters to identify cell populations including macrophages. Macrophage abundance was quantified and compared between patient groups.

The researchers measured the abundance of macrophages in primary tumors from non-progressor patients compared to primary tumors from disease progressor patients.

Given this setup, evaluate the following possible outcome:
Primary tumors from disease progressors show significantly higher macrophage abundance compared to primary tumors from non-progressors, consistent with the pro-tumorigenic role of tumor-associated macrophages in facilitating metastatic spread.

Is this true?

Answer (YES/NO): NO